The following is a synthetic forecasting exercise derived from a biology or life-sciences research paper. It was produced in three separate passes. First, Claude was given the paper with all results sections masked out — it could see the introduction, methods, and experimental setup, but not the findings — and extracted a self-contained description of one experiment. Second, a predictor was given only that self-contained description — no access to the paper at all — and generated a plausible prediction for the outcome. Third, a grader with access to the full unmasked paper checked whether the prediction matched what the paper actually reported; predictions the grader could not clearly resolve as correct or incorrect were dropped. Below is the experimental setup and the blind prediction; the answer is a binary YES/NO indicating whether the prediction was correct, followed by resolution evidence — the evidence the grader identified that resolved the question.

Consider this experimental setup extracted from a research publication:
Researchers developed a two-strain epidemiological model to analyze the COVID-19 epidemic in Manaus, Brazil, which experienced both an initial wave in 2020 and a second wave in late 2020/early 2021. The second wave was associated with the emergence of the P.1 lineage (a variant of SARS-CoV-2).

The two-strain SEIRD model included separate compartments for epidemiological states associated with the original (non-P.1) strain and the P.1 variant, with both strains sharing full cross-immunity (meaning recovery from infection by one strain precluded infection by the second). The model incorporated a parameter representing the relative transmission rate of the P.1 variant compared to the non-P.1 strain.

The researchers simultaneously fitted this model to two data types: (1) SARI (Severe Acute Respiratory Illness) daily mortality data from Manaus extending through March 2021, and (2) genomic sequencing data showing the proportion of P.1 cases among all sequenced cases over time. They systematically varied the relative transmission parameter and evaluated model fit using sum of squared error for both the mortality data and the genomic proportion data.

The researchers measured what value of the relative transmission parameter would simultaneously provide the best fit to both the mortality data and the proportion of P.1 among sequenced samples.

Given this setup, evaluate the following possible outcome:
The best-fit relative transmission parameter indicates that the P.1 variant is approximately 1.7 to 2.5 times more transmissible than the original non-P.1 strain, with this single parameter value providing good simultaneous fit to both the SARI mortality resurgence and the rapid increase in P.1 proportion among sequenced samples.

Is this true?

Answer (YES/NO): YES